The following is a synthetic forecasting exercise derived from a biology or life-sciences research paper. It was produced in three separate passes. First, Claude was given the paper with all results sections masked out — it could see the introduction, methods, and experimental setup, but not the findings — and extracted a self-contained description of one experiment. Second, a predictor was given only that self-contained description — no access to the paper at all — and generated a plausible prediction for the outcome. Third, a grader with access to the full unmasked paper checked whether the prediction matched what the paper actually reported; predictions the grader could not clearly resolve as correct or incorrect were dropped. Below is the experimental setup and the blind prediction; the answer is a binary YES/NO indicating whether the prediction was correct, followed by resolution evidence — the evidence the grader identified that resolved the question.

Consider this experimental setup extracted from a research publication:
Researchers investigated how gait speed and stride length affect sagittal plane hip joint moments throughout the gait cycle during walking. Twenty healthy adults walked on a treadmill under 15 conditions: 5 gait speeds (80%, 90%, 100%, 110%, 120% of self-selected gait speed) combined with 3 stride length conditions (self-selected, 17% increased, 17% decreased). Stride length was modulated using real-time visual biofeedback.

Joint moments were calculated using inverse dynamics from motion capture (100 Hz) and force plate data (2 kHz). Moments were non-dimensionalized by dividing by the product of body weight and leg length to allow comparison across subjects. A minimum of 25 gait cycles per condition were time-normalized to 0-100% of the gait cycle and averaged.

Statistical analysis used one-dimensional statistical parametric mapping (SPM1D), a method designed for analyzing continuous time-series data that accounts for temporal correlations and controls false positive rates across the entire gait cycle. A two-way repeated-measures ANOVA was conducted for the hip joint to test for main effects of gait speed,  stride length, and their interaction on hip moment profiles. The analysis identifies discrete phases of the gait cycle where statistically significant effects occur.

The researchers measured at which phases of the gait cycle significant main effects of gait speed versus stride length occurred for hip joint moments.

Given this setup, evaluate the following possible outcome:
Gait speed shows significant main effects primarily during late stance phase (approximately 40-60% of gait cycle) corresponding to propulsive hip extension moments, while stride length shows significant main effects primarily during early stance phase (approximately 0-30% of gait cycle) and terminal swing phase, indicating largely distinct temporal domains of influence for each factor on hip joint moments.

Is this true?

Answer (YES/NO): NO